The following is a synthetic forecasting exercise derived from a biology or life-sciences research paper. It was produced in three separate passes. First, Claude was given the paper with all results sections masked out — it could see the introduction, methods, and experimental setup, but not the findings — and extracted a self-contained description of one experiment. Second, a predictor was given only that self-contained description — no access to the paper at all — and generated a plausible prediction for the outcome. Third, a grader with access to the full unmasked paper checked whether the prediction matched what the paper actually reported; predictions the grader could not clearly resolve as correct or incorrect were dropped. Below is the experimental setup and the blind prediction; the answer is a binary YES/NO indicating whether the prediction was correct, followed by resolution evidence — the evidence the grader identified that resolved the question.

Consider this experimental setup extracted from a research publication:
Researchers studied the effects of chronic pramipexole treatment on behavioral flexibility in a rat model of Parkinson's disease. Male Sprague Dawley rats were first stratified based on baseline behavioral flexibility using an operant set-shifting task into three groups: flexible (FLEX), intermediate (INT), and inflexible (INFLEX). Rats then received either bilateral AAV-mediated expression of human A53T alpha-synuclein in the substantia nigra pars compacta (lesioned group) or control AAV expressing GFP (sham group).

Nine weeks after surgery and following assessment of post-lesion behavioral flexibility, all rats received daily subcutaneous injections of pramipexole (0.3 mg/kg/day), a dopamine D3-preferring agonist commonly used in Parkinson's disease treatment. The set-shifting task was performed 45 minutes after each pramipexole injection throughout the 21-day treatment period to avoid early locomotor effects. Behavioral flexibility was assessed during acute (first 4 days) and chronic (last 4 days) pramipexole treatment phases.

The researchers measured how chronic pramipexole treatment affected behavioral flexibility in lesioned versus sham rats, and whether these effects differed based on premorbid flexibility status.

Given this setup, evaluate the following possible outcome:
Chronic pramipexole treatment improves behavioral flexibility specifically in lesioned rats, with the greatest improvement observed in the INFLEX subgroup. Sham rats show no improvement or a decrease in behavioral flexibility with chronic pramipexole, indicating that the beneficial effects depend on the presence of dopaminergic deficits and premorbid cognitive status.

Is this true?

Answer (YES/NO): NO